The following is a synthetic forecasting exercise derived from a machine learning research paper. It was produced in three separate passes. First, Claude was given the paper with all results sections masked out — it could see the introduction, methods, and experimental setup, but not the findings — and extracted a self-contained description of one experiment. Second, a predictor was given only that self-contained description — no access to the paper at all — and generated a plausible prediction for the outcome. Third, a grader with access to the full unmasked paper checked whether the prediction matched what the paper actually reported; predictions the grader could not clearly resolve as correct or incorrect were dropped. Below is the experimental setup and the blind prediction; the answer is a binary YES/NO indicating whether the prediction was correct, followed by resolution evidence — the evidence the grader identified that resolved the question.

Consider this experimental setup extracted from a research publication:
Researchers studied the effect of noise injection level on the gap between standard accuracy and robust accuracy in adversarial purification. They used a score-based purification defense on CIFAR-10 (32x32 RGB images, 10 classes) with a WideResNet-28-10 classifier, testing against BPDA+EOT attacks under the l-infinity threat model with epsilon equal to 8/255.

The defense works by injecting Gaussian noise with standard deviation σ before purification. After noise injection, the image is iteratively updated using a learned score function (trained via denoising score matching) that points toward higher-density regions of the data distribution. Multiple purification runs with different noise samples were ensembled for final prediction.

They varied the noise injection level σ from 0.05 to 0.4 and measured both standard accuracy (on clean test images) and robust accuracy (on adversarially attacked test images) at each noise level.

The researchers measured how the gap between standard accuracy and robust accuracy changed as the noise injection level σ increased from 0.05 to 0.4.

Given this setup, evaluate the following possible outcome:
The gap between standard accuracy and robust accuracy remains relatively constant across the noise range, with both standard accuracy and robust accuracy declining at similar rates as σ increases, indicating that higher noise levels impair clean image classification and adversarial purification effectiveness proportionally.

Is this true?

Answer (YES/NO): NO